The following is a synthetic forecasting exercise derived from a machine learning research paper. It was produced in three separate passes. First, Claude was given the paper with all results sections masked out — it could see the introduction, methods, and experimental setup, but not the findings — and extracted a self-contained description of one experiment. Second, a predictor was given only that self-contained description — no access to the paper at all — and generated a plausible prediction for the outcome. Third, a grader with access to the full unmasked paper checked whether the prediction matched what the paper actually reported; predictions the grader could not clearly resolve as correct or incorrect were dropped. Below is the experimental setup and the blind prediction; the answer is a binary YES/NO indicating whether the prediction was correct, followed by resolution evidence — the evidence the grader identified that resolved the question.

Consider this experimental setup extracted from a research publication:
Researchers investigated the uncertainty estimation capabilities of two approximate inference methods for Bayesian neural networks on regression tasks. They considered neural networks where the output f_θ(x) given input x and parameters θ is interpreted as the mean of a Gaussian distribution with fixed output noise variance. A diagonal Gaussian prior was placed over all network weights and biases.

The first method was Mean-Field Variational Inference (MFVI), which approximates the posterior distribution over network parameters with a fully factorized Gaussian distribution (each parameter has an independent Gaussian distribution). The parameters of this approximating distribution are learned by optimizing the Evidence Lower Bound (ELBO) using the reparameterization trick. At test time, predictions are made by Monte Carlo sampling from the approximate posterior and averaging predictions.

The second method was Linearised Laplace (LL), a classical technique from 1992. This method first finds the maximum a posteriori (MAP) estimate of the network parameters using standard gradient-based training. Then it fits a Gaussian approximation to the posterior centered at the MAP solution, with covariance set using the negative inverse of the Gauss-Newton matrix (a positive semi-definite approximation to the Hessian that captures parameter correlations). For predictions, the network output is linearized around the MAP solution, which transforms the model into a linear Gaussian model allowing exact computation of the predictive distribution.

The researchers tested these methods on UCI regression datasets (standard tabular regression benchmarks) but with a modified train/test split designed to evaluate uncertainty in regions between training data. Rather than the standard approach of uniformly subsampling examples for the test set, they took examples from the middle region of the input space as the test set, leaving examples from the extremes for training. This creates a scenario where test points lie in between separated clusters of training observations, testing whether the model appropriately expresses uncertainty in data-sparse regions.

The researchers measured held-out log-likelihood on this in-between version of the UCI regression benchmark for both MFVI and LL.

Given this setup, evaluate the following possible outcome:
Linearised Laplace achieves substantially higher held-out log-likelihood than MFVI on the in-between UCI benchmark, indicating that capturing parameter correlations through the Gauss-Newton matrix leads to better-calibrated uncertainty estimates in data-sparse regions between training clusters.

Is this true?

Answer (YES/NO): YES